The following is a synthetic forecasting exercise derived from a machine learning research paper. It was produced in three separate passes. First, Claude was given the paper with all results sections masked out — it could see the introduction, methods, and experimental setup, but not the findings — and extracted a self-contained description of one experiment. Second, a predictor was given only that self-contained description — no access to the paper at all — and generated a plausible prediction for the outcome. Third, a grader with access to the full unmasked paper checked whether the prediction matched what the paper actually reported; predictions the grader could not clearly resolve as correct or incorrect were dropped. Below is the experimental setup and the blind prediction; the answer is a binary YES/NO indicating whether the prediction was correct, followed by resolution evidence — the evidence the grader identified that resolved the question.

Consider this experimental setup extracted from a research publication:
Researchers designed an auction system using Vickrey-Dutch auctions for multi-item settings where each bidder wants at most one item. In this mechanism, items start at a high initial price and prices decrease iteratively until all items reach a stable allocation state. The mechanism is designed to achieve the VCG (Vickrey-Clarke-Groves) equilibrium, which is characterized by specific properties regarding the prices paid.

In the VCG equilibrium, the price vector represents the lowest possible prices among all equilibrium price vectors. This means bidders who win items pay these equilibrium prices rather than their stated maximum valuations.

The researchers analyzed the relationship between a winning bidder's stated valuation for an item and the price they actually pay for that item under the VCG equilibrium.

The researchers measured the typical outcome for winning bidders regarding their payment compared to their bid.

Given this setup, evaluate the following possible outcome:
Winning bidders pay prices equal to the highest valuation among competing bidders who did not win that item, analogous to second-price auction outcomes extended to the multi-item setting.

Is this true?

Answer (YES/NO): YES